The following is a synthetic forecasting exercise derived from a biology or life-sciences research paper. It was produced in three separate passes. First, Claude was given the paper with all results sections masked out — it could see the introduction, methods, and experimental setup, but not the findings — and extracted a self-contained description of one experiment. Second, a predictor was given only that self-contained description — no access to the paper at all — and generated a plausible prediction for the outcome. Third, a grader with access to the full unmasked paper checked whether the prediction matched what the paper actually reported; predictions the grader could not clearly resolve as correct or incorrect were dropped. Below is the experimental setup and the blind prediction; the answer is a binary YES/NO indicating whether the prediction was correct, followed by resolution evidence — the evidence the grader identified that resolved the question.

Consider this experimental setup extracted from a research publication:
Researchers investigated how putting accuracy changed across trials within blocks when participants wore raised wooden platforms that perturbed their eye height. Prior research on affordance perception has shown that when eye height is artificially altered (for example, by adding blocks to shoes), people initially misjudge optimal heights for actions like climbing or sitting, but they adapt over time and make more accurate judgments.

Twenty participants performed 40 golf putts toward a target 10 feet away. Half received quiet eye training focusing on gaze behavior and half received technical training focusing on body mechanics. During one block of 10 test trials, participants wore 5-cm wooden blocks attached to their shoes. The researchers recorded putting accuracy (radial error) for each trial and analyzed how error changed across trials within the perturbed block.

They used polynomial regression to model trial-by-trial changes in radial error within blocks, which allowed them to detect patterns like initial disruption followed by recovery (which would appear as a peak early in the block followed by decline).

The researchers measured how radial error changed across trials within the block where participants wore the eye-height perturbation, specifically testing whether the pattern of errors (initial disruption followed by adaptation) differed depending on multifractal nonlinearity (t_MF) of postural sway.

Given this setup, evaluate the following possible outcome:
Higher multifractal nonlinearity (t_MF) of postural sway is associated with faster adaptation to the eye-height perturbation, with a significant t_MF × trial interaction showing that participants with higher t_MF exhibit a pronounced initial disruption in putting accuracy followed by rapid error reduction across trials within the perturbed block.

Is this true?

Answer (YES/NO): NO